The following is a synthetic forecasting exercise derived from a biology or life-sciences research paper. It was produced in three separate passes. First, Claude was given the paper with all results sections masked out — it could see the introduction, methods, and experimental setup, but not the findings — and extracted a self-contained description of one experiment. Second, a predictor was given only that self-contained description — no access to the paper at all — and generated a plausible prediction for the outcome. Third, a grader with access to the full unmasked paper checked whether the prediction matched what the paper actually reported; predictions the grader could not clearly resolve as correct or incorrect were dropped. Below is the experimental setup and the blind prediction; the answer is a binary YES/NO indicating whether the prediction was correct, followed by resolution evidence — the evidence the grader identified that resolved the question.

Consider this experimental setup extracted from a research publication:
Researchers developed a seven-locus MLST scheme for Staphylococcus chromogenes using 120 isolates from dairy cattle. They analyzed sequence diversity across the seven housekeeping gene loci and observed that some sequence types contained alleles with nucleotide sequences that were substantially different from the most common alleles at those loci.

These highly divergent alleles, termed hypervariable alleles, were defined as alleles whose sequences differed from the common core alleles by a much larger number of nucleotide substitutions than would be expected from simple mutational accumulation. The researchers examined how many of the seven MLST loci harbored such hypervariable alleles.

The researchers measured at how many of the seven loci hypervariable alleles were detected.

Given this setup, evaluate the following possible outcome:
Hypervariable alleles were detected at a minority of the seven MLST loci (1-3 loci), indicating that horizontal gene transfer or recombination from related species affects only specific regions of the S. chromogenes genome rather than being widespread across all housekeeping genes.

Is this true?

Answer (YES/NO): NO